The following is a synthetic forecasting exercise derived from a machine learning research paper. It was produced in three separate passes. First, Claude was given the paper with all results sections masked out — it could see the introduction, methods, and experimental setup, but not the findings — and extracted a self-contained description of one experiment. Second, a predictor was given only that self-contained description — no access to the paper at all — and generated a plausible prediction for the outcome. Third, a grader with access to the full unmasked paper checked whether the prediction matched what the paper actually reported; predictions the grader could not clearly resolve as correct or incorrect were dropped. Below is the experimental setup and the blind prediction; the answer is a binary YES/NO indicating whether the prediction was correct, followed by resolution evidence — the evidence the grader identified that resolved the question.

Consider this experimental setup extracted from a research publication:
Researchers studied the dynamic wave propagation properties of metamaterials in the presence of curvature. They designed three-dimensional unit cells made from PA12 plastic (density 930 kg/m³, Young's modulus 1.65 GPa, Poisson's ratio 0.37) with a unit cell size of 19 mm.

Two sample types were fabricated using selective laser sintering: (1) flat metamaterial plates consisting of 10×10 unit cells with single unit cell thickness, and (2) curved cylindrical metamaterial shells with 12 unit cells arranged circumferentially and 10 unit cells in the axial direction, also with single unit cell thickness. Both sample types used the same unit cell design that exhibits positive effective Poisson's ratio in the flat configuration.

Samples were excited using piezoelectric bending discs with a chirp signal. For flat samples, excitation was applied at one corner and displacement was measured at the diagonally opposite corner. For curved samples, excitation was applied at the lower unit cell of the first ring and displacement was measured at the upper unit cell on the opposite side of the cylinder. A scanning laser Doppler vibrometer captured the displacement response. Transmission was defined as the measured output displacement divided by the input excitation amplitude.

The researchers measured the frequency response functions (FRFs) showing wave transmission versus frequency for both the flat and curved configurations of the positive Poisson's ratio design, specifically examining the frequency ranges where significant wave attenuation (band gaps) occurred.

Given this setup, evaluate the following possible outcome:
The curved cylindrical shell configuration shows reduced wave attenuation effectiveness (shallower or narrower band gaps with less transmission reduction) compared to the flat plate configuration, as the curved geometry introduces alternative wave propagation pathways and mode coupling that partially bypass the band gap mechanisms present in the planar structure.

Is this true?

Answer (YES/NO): YES